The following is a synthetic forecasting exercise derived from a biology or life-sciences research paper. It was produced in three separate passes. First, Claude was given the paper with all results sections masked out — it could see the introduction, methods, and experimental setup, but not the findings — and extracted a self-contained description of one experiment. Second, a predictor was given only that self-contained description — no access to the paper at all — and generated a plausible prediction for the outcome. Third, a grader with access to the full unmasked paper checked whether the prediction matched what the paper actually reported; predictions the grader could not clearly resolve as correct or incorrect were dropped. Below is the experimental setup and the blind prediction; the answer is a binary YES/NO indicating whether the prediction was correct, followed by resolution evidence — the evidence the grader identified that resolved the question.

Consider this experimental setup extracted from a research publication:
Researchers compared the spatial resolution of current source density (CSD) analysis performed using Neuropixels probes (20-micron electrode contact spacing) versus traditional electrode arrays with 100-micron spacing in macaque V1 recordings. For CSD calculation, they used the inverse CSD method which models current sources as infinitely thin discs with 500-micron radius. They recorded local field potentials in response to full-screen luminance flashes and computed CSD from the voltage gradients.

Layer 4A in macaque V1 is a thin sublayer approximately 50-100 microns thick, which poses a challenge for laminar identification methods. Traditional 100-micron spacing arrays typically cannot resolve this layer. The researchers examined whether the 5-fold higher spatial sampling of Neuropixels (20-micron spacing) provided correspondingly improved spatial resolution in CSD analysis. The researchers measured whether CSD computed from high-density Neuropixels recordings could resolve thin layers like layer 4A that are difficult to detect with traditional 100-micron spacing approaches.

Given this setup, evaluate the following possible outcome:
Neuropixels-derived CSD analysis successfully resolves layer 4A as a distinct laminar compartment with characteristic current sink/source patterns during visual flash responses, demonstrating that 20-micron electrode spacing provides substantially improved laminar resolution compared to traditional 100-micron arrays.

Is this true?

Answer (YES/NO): NO